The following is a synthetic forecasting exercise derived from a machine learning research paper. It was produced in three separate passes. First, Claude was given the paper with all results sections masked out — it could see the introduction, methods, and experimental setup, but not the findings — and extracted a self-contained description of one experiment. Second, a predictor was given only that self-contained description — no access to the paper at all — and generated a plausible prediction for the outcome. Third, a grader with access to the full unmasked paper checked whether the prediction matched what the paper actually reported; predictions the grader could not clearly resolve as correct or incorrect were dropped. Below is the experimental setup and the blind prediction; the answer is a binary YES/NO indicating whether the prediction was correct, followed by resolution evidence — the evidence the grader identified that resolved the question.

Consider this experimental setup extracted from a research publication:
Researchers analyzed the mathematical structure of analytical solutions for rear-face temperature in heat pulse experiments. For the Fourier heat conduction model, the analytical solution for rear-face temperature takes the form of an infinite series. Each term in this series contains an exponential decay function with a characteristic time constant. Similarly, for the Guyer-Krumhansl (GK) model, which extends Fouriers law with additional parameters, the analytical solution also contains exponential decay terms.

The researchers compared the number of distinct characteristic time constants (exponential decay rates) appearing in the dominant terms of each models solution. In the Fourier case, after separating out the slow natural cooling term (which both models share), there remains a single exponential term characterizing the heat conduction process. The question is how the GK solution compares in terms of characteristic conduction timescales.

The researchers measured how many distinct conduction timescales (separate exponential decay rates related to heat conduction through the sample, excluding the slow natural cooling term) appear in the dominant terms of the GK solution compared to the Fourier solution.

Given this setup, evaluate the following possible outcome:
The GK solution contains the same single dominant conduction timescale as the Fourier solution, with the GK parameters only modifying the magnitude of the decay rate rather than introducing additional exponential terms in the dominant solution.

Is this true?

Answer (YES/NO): NO